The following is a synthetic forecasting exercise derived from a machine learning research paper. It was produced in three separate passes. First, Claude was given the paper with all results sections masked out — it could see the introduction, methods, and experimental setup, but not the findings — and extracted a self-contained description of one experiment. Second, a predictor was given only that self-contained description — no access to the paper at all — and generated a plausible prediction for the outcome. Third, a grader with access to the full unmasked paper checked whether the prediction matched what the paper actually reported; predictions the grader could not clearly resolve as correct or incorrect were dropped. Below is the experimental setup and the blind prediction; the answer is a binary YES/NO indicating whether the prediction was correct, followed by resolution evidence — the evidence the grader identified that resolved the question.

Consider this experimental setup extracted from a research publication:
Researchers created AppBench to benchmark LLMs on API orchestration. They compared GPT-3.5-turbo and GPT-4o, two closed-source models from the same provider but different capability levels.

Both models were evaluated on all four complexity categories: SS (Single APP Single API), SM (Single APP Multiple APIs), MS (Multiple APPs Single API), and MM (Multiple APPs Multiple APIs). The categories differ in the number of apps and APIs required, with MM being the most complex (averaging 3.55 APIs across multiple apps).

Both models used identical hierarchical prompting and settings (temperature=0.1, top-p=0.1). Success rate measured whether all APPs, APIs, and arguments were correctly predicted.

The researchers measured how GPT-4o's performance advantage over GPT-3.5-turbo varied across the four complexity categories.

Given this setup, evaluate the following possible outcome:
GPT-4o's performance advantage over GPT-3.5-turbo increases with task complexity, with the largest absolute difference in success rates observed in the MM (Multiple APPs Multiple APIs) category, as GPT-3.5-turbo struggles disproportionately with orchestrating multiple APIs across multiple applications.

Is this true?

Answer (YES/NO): NO